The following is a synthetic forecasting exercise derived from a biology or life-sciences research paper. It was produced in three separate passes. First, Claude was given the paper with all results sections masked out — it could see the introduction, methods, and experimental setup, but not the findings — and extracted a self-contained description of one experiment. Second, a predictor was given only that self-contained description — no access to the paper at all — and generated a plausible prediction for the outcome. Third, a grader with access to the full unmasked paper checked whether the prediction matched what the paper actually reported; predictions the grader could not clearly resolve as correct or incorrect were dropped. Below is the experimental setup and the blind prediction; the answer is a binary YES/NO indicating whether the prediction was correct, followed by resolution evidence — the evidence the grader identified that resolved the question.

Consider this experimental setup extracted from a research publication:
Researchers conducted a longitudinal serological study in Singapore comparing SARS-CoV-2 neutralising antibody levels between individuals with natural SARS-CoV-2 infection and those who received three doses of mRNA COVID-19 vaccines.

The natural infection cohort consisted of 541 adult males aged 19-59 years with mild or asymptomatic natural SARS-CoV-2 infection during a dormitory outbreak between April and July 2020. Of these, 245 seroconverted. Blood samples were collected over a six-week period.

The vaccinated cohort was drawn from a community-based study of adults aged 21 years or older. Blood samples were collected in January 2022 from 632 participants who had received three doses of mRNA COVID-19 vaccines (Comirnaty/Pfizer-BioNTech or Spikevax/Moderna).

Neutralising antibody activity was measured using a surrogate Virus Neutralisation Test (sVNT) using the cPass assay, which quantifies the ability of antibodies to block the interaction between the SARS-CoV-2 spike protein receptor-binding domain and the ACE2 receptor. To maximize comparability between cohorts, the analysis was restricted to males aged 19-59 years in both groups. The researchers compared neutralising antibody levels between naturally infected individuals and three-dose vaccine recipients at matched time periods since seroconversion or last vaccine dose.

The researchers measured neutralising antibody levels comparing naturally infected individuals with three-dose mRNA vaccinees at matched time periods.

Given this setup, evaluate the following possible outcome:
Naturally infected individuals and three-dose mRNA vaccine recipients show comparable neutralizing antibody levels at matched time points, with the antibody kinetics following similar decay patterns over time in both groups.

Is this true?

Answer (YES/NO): NO